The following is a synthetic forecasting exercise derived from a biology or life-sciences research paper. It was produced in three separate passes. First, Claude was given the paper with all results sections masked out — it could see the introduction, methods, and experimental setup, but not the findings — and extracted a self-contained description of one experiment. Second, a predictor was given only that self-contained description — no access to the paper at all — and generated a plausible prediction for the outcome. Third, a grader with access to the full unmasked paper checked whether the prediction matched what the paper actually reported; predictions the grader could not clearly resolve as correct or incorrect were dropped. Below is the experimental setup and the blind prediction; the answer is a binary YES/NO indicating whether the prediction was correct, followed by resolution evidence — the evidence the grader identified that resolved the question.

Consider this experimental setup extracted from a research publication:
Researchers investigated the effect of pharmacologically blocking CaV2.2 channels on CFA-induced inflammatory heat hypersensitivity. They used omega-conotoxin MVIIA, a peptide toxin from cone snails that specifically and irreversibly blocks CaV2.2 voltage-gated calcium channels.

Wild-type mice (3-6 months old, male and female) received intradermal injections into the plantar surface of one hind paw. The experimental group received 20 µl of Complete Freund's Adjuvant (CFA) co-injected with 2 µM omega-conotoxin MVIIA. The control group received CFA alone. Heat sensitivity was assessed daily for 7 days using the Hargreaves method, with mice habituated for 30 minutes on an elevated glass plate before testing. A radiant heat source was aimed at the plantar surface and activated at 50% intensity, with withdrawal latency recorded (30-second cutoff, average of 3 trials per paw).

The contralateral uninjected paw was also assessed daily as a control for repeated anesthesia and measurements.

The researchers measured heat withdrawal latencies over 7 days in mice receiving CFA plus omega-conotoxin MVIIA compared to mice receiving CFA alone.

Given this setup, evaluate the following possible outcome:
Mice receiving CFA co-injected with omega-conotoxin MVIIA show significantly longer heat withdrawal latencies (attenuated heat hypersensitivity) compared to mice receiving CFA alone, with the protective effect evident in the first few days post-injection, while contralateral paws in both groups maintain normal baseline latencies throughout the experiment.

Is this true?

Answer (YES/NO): YES